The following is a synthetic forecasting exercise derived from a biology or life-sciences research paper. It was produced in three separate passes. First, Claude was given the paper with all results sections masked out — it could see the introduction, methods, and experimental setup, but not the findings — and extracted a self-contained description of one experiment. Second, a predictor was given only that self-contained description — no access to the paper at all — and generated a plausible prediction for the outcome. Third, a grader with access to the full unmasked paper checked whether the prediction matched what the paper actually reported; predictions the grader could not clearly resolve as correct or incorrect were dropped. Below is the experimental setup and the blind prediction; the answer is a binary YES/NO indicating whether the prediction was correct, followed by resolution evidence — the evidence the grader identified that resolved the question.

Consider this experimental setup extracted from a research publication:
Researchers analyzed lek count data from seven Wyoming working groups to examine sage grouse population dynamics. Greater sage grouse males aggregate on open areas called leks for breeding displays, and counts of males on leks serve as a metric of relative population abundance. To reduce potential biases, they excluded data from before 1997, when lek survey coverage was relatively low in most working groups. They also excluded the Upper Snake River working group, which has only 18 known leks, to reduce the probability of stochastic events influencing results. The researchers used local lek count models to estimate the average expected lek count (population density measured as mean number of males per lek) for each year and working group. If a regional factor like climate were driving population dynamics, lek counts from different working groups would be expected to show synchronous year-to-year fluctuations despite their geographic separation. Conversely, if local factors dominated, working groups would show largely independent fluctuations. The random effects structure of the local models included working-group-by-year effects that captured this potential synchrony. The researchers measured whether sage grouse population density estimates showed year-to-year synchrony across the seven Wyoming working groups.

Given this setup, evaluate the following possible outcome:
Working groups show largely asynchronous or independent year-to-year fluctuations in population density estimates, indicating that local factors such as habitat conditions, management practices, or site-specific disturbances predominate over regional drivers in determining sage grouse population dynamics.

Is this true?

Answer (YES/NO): NO